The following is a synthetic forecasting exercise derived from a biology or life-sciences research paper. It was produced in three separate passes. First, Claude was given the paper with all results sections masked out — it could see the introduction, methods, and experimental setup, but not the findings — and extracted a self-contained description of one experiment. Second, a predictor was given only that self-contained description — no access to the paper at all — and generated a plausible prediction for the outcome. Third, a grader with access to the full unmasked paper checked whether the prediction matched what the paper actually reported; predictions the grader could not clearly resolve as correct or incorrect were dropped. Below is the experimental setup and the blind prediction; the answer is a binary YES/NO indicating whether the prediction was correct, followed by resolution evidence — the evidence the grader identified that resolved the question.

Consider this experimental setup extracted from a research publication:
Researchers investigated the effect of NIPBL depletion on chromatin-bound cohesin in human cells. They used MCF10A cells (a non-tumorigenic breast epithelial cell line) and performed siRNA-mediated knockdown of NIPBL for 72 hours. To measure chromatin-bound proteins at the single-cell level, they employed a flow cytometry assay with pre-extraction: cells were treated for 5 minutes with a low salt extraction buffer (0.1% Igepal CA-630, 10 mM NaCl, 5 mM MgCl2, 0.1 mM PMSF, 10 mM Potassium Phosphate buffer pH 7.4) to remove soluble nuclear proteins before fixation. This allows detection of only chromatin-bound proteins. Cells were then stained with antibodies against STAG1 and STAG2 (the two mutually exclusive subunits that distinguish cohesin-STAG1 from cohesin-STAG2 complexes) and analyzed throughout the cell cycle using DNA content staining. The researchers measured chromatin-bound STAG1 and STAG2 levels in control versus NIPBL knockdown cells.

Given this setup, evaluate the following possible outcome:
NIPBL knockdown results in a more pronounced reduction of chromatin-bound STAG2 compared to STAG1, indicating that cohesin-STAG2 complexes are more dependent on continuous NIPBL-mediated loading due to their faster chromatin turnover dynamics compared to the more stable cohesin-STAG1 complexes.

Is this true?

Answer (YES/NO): NO